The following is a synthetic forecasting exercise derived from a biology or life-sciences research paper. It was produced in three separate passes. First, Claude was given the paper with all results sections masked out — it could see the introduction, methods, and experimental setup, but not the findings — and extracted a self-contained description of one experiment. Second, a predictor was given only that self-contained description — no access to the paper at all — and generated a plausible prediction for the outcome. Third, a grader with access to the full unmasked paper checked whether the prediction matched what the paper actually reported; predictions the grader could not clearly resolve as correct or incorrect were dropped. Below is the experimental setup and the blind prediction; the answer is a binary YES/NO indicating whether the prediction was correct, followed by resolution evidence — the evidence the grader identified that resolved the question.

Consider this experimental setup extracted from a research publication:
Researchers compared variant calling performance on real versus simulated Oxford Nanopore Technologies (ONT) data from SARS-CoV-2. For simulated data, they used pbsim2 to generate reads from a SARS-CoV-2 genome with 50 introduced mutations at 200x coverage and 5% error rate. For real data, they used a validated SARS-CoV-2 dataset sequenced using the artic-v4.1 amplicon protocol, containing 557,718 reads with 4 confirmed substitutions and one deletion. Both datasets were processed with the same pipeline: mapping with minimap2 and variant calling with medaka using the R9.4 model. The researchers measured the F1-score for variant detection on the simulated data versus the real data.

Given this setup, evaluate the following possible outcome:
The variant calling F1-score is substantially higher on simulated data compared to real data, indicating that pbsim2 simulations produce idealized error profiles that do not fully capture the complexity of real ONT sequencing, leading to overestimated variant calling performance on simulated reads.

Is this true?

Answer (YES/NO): YES